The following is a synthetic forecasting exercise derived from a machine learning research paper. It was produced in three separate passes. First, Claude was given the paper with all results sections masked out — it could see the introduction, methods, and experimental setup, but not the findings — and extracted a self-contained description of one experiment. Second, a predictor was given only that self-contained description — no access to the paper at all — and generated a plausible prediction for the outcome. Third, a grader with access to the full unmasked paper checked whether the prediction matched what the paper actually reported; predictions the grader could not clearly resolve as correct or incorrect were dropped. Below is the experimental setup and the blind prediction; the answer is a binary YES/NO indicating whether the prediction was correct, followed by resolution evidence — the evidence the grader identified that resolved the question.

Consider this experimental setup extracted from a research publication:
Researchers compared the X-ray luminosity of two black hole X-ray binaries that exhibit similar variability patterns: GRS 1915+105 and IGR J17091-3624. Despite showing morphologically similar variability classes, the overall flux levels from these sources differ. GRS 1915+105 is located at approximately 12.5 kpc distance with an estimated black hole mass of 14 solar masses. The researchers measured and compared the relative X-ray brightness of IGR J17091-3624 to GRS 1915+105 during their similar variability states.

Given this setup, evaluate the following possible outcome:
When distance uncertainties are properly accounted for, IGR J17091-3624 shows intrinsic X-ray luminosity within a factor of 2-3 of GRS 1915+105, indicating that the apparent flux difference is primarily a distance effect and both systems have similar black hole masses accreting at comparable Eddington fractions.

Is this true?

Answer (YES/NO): NO